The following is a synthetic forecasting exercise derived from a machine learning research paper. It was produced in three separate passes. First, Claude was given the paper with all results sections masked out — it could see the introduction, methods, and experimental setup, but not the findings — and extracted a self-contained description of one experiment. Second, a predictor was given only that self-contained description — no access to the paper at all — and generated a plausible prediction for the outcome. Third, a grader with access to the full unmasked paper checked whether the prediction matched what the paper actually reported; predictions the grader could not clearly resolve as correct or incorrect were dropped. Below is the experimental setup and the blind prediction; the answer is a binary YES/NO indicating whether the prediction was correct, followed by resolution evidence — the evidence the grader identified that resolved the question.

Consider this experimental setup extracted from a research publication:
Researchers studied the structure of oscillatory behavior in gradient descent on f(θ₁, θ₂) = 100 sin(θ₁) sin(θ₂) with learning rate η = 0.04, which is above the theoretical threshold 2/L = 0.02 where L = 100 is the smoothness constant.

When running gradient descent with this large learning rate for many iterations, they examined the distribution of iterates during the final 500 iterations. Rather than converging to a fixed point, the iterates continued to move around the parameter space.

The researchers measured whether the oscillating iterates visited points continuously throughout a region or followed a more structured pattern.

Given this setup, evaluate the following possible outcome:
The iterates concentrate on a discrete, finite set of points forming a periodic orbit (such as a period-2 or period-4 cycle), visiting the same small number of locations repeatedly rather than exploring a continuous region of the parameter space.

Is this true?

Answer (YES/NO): YES